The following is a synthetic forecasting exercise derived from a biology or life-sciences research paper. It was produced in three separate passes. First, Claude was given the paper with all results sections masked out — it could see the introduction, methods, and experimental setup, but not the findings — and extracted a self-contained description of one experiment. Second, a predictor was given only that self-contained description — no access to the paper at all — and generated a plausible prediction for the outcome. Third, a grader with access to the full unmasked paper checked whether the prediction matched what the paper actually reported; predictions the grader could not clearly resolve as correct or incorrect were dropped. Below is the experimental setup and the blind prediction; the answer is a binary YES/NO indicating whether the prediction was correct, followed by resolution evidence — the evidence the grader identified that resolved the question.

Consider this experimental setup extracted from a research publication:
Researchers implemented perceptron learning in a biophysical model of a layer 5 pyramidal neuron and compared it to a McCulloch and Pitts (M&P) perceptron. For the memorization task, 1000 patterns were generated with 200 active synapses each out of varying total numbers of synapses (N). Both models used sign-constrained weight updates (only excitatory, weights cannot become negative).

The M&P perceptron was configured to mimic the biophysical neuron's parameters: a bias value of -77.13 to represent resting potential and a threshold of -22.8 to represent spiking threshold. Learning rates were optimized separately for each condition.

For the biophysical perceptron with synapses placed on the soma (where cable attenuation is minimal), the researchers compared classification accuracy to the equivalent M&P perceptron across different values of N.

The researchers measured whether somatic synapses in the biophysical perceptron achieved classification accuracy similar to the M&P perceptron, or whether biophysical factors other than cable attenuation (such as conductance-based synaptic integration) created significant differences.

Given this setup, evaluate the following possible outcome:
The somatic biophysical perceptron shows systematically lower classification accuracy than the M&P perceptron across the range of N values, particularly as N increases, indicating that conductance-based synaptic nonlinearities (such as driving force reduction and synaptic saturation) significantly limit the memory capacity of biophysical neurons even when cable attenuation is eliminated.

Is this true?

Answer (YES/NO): NO